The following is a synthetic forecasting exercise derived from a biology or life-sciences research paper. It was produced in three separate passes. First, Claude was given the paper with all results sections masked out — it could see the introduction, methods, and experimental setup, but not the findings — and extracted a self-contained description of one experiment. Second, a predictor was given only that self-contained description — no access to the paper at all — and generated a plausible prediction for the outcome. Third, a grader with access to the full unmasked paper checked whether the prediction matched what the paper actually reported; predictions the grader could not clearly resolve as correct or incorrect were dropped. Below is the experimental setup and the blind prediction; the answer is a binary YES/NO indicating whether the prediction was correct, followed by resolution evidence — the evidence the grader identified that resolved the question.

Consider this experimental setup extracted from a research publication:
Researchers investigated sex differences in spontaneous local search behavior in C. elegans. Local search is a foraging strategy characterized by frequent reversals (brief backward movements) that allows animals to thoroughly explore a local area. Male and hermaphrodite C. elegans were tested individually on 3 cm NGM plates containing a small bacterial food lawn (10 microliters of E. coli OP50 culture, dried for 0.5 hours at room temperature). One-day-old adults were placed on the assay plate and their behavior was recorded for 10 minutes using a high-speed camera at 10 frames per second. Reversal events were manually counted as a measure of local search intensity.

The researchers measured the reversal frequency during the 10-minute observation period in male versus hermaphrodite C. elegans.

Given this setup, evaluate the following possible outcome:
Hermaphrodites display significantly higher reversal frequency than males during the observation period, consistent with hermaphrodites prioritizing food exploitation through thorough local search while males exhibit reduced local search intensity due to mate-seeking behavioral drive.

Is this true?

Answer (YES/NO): NO